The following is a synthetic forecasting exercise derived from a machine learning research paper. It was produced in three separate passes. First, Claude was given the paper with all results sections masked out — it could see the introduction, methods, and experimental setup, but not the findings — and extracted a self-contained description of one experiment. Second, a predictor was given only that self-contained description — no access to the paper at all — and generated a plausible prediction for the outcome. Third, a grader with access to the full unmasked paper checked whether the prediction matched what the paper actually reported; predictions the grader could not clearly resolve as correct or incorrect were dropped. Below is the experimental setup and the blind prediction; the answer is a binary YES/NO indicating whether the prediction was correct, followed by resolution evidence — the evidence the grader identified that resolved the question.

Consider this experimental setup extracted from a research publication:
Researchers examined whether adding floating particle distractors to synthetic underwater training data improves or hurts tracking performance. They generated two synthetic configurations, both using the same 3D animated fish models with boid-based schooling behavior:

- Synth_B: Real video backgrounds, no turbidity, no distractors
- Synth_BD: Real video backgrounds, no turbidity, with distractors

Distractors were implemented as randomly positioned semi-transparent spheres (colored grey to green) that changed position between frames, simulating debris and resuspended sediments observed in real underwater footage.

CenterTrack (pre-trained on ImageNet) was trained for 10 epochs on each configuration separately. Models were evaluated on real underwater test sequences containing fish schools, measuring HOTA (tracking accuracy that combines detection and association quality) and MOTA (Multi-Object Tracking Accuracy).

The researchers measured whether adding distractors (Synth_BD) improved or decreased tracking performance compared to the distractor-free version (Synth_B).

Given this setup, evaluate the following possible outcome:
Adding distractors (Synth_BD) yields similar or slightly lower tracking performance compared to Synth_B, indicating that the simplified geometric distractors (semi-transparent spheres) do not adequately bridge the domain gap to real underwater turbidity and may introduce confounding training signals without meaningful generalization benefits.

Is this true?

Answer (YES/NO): NO